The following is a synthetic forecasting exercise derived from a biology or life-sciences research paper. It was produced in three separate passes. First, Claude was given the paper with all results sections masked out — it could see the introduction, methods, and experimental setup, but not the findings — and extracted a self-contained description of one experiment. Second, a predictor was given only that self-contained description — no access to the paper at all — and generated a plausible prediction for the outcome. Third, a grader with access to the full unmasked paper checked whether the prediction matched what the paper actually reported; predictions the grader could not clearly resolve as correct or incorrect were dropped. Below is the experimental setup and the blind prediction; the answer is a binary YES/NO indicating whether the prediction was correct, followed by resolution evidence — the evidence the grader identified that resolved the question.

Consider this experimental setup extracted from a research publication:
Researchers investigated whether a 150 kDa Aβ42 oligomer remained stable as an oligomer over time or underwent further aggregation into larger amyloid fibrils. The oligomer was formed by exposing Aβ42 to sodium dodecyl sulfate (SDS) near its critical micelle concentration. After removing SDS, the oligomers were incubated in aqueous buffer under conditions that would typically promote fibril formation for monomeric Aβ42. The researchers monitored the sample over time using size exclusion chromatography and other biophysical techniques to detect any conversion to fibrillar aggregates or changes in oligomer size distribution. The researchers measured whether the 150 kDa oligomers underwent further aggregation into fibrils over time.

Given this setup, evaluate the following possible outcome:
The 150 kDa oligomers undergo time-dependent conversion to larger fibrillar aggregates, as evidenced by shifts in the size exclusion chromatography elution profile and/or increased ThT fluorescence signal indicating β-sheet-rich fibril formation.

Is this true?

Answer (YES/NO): NO